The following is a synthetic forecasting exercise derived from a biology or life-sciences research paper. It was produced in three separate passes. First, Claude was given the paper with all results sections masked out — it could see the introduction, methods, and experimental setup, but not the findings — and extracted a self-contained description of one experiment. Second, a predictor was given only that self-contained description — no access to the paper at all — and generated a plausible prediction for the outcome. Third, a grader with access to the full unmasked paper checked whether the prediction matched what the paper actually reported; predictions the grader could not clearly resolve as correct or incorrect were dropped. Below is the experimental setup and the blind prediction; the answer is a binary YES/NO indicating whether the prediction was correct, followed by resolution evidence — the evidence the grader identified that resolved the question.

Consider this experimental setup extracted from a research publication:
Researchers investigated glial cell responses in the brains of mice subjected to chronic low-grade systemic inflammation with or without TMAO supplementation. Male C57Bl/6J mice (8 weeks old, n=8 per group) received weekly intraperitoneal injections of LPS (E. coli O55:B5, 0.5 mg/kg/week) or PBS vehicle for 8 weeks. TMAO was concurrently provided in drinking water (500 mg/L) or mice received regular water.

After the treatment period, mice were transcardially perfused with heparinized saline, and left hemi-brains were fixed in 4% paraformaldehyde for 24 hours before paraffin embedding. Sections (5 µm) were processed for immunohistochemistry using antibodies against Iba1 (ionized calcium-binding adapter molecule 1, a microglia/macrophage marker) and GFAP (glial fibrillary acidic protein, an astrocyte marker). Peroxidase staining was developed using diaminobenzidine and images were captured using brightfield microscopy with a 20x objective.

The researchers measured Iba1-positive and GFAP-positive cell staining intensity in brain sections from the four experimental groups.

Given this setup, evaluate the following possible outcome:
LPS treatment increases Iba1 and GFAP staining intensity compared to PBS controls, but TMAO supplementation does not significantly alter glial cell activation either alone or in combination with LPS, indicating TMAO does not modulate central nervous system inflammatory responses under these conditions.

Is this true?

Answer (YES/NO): NO